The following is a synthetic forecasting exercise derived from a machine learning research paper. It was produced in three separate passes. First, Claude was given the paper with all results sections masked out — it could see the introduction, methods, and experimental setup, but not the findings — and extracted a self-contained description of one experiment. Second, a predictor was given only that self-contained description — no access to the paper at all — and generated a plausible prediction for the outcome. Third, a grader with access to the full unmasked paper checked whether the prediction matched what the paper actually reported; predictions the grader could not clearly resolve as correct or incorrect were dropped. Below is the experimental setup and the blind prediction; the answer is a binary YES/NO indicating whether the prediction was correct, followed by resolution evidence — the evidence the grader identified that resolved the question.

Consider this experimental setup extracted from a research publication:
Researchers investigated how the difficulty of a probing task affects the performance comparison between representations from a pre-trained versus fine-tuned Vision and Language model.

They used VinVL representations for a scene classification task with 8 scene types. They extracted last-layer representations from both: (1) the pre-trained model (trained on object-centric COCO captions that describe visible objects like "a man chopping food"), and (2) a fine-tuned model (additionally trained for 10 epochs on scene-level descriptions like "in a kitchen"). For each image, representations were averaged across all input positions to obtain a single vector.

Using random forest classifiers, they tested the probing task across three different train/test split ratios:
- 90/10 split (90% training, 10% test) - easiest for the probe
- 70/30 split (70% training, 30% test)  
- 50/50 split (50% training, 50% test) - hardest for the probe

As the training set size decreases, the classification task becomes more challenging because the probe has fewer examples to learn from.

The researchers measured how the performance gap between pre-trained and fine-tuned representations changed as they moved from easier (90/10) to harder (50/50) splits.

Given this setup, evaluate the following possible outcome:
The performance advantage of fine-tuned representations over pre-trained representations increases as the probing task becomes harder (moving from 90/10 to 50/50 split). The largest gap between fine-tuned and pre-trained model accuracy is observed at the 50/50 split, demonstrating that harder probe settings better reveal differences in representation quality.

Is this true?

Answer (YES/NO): YES